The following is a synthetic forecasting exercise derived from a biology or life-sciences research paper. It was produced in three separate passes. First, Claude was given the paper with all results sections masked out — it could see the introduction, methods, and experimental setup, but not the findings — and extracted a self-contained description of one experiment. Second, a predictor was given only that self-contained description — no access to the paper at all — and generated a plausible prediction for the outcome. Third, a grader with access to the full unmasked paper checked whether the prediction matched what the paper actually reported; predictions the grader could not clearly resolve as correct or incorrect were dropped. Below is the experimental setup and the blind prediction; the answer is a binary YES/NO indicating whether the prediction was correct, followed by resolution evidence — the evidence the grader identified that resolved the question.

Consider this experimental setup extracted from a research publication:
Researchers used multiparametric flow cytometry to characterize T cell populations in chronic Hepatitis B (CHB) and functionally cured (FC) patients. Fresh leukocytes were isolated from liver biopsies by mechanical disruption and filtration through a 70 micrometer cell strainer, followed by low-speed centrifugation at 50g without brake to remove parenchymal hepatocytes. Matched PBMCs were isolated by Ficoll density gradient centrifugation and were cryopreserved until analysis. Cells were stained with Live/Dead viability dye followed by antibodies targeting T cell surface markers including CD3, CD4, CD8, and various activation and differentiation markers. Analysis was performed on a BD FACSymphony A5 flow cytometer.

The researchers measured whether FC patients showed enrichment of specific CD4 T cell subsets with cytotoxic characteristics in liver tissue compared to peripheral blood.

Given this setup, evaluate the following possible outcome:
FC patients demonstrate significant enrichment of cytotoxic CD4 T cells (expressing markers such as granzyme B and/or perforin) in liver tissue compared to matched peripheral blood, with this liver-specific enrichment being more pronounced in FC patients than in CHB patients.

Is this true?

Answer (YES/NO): YES